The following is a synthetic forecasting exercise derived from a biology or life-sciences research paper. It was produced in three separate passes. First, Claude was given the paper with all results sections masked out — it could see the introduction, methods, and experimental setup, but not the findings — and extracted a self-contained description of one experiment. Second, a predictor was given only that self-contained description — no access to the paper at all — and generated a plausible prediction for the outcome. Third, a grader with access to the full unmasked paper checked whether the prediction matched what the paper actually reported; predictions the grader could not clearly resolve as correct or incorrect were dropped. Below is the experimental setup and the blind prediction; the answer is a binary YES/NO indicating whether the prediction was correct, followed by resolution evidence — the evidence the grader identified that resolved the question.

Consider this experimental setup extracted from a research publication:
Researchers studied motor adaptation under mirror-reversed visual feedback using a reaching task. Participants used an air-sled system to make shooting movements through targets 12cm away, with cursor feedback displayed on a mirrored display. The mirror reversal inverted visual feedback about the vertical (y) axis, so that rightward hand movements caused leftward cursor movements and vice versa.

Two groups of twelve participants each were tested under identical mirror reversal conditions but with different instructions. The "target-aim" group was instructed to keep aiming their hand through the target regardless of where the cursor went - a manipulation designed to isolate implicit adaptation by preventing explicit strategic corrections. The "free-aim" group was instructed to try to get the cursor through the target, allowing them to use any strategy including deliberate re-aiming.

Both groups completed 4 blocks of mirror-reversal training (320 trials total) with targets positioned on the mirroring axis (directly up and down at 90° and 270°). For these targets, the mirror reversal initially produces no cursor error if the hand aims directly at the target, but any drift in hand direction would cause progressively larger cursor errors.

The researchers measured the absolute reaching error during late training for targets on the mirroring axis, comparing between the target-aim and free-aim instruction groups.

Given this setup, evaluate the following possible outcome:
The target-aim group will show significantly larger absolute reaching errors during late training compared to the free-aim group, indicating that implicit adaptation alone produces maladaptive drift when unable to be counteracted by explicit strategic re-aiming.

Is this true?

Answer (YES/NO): NO